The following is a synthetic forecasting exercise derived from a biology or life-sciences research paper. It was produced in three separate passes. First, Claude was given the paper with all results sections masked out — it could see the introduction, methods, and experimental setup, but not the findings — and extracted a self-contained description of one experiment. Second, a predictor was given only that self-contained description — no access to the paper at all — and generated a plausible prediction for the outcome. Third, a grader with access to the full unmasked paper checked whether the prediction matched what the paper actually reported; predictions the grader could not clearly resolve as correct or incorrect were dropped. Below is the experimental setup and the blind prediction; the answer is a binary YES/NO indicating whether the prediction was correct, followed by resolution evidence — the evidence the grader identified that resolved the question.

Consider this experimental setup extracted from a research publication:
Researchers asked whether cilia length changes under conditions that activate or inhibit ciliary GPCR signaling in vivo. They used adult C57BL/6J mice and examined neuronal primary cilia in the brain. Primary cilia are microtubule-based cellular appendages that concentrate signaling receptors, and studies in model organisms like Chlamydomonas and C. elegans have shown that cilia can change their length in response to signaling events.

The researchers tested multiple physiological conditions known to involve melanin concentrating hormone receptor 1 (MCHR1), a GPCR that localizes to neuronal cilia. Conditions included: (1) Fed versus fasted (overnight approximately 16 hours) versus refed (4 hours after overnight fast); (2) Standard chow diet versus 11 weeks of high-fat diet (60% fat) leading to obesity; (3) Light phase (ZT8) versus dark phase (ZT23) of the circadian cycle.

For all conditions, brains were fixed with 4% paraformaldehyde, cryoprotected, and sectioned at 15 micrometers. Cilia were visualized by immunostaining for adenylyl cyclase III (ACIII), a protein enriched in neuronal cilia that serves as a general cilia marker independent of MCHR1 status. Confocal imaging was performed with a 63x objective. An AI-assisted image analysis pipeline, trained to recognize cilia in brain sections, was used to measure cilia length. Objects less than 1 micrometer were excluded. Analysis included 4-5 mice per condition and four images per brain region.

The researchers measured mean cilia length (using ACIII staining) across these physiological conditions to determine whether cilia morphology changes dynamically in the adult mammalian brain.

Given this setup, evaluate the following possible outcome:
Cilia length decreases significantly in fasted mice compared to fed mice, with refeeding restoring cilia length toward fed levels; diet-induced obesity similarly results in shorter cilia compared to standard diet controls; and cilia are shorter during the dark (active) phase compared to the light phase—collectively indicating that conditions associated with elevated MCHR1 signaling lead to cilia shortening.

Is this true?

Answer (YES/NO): NO